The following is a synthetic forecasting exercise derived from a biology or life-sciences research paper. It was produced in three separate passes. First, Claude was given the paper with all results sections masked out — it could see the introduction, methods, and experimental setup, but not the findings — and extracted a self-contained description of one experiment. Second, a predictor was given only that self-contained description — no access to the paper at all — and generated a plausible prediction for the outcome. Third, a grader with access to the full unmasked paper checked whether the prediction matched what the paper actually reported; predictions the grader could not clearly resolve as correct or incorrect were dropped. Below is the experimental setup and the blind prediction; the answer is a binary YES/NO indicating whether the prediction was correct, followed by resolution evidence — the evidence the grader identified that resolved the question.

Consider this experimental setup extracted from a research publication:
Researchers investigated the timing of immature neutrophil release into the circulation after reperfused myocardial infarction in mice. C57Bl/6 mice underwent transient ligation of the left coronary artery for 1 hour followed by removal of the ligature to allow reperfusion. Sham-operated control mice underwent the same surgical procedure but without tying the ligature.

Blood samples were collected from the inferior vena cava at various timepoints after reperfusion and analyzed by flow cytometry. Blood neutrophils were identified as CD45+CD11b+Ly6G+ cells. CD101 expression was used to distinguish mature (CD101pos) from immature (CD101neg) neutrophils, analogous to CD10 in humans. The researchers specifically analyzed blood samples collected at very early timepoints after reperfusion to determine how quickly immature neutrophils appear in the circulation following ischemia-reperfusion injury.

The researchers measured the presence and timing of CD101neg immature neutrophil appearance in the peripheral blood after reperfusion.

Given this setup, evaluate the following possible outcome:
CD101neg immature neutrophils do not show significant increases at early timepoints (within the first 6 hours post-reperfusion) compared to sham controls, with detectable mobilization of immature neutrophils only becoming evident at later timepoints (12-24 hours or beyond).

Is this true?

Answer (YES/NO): NO